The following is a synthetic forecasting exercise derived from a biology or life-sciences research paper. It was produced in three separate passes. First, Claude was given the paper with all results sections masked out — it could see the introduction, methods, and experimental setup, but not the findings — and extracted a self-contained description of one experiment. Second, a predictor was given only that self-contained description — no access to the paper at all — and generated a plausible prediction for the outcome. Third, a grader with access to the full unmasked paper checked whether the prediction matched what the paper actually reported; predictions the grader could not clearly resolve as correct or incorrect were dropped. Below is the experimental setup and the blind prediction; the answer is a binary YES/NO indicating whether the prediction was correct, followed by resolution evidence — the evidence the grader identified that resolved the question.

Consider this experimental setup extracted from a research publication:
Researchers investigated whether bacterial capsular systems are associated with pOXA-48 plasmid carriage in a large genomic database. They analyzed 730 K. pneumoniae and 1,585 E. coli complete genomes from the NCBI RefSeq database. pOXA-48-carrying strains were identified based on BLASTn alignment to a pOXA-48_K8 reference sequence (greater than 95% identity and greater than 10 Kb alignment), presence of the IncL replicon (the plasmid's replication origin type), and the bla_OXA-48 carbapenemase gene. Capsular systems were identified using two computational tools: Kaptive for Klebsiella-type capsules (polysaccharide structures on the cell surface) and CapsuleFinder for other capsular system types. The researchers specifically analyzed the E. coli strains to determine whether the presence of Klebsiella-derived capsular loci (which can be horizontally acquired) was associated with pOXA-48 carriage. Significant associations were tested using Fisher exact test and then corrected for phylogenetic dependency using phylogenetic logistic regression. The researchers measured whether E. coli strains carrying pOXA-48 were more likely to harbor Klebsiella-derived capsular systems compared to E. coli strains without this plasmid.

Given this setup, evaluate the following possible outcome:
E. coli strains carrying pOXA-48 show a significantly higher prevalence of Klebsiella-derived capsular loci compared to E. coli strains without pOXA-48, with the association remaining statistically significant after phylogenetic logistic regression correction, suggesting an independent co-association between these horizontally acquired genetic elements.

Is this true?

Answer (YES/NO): NO